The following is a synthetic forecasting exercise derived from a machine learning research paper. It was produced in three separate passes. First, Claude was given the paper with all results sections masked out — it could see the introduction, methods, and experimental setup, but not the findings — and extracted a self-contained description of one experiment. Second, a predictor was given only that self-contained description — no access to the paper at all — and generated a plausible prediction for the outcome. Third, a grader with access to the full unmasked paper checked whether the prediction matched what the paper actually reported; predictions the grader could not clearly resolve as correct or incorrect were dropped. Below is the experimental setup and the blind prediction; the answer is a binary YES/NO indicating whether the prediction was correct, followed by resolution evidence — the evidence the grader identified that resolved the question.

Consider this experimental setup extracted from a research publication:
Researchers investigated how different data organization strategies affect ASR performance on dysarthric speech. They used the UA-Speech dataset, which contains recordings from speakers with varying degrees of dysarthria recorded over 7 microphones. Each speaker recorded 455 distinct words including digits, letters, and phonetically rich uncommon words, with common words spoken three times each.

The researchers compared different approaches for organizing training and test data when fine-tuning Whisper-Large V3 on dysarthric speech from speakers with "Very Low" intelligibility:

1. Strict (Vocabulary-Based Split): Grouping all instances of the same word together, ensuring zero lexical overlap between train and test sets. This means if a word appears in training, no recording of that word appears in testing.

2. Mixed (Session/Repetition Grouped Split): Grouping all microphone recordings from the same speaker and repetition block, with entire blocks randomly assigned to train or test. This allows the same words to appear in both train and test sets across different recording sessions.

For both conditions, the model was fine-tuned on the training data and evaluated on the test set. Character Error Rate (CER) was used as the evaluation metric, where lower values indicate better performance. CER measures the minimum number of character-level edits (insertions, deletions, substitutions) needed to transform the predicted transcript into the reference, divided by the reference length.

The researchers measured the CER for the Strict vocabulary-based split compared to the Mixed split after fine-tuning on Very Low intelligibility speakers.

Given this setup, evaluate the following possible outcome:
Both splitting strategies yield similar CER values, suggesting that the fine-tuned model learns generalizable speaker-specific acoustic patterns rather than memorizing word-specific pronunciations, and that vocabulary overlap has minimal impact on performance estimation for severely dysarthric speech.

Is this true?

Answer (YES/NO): NO